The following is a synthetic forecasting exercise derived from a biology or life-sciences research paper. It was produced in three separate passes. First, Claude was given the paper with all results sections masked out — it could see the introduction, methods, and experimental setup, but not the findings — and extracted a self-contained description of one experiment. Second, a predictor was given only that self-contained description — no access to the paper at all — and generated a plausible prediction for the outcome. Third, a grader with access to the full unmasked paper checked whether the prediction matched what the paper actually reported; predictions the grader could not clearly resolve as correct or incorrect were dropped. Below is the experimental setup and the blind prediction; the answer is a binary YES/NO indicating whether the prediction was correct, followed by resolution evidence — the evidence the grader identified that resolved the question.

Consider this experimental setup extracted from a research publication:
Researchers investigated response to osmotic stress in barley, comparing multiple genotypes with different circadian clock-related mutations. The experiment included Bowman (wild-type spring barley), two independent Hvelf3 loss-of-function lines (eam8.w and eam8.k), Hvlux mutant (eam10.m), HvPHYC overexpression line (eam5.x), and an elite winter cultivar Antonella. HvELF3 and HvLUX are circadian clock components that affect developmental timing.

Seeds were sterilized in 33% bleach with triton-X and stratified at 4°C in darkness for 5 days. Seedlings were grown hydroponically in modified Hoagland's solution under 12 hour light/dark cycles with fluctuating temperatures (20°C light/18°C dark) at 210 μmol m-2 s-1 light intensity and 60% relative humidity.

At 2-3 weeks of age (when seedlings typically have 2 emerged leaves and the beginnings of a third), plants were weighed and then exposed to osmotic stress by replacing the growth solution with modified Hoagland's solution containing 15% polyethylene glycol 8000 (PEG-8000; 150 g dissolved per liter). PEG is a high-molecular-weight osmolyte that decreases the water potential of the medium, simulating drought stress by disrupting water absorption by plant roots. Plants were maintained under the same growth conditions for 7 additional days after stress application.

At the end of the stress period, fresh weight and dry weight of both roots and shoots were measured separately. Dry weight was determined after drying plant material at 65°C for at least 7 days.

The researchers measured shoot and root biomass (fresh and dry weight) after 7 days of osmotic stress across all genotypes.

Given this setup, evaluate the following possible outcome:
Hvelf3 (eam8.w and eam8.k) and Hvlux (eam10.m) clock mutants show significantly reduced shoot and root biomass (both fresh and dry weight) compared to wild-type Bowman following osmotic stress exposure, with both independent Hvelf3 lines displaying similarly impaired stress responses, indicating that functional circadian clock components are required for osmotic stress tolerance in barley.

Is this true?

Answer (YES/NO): NO